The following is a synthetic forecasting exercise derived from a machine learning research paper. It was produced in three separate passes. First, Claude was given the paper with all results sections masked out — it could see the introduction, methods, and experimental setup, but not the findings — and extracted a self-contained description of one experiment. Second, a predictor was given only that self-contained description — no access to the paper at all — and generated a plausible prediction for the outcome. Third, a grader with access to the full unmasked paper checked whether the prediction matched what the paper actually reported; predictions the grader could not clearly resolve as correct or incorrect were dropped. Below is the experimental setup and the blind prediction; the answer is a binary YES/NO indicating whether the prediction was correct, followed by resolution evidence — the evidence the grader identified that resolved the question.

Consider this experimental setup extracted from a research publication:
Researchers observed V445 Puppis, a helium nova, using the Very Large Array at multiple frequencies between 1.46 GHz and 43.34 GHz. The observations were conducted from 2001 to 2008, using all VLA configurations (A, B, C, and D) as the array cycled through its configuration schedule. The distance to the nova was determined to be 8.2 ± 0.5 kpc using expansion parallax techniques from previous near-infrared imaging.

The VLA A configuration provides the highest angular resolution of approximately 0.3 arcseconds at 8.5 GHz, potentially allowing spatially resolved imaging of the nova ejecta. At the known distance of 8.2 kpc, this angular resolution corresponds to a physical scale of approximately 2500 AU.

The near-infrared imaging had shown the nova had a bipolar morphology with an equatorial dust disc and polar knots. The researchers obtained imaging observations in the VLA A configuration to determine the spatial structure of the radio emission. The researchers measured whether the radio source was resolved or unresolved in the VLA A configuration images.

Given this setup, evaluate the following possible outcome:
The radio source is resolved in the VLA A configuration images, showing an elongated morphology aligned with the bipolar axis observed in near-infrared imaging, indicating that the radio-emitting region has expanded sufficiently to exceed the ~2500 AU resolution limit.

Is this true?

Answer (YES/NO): YES